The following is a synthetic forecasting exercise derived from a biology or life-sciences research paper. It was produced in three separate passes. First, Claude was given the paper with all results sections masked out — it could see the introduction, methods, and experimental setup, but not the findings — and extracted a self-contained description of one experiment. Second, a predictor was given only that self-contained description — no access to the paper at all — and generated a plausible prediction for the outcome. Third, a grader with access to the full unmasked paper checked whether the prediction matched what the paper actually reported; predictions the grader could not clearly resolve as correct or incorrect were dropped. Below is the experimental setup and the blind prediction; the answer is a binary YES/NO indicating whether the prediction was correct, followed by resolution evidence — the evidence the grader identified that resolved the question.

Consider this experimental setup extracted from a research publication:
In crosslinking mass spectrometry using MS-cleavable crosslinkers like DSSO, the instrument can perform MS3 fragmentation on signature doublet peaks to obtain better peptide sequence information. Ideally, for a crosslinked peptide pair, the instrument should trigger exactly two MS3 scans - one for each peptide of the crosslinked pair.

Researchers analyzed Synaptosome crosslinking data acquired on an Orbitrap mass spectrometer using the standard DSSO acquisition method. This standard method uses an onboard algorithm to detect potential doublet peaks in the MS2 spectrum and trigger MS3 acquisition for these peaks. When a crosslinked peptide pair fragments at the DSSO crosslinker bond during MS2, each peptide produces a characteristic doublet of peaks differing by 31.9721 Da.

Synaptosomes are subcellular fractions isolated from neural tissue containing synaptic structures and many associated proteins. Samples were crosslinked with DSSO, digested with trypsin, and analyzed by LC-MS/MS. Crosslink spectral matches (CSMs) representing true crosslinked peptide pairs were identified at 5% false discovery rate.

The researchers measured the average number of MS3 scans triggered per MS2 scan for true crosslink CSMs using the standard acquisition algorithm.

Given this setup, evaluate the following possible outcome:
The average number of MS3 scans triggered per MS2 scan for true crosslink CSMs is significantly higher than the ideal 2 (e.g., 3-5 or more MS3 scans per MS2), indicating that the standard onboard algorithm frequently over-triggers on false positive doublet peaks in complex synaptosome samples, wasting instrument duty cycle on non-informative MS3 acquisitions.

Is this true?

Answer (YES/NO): NO